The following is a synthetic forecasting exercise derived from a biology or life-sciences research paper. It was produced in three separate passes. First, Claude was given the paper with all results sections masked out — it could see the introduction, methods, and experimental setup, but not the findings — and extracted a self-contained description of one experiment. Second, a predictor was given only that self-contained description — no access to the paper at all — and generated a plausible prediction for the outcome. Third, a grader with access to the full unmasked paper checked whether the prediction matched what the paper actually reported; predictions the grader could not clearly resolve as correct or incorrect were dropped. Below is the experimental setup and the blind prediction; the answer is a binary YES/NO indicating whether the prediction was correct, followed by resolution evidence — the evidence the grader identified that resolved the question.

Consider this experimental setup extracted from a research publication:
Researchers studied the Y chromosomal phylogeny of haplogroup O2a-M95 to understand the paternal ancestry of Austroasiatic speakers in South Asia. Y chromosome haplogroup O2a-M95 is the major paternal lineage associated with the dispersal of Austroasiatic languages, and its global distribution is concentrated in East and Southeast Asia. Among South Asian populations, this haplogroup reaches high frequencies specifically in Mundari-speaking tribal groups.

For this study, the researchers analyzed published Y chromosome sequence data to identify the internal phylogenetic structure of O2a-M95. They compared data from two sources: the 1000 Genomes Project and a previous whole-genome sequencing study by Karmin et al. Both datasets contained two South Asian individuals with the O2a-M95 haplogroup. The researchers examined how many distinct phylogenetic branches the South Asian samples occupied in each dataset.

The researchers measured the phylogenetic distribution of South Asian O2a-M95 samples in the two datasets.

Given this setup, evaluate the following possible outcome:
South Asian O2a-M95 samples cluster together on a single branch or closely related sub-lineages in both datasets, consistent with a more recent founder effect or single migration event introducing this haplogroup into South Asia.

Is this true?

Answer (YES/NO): NO